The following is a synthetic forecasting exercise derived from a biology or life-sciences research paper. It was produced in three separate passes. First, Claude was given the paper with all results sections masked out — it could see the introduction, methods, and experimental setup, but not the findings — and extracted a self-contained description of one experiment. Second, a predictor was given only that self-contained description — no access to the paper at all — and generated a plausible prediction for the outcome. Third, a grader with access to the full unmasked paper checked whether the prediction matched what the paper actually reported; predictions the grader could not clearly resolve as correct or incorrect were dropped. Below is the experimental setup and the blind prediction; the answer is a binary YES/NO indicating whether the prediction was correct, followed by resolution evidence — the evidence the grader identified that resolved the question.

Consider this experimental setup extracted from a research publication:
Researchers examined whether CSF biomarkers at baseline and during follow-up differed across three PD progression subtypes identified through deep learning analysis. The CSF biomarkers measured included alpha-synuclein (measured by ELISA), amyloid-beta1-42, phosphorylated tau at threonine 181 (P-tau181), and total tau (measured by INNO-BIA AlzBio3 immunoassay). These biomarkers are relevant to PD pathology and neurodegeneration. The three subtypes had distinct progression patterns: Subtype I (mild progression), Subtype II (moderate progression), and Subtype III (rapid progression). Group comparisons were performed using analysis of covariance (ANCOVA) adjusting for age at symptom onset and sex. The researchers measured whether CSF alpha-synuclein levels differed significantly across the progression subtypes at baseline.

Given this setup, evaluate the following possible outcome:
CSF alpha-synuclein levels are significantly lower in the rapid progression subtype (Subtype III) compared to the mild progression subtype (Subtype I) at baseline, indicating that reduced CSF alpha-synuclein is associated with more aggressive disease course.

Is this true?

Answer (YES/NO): NO